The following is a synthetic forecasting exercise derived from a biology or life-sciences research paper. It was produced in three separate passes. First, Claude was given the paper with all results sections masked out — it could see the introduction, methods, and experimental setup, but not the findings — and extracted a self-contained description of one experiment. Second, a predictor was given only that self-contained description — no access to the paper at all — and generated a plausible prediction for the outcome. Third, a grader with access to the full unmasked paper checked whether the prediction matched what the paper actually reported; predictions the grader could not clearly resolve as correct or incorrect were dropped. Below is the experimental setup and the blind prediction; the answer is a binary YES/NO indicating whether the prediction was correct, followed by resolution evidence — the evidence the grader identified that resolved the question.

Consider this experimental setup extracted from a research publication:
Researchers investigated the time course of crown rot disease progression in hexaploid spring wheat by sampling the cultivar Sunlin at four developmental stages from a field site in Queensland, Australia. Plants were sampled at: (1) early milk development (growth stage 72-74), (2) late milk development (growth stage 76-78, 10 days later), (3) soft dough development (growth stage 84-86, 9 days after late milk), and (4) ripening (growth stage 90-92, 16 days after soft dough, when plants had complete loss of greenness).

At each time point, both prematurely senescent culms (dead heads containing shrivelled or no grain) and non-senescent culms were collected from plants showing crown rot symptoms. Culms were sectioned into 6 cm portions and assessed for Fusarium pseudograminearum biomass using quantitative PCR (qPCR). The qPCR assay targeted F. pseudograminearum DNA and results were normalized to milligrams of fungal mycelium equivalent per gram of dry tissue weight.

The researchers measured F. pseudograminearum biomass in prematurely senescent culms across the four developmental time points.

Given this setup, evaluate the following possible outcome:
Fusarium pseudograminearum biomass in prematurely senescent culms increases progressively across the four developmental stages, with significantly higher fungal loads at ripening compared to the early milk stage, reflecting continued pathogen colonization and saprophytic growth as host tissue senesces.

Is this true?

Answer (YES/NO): NO